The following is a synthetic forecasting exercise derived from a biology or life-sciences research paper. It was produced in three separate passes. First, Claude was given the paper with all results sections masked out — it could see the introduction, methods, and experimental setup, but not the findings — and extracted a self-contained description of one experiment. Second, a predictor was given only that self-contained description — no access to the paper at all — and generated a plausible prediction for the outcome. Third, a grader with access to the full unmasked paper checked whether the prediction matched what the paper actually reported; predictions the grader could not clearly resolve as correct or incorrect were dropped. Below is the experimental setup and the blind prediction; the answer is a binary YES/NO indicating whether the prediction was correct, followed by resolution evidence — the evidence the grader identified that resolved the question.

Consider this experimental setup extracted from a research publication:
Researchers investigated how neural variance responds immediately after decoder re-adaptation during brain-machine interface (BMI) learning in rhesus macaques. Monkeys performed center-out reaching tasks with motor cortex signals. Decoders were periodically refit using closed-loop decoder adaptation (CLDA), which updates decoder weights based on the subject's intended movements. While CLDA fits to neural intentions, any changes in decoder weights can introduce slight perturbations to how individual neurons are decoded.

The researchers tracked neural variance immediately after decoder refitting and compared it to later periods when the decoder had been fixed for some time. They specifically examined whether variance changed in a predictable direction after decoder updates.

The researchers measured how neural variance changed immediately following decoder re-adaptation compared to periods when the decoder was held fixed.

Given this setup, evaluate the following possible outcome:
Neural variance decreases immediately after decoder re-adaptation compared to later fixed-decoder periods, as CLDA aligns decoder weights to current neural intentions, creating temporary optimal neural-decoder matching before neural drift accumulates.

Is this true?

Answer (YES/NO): NO